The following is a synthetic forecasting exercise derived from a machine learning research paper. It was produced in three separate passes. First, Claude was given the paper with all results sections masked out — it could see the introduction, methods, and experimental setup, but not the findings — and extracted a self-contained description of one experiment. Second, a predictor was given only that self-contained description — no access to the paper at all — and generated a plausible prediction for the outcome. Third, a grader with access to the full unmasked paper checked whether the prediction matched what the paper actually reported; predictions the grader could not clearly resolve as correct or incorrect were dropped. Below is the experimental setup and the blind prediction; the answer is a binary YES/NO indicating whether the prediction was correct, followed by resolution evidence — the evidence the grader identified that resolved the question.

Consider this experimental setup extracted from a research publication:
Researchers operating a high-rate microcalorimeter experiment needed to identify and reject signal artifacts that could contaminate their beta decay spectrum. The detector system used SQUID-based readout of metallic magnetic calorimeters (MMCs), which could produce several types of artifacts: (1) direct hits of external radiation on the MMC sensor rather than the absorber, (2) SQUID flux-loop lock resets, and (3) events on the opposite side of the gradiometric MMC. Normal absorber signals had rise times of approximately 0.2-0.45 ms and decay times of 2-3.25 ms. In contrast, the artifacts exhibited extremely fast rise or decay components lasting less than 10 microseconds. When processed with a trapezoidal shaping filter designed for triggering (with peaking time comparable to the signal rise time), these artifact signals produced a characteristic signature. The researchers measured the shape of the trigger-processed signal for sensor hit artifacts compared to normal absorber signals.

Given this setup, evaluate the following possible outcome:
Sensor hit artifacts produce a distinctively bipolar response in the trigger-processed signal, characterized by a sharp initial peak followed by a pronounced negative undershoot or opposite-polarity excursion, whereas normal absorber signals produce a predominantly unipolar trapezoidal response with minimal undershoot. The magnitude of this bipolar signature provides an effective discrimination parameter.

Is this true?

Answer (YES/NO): NO